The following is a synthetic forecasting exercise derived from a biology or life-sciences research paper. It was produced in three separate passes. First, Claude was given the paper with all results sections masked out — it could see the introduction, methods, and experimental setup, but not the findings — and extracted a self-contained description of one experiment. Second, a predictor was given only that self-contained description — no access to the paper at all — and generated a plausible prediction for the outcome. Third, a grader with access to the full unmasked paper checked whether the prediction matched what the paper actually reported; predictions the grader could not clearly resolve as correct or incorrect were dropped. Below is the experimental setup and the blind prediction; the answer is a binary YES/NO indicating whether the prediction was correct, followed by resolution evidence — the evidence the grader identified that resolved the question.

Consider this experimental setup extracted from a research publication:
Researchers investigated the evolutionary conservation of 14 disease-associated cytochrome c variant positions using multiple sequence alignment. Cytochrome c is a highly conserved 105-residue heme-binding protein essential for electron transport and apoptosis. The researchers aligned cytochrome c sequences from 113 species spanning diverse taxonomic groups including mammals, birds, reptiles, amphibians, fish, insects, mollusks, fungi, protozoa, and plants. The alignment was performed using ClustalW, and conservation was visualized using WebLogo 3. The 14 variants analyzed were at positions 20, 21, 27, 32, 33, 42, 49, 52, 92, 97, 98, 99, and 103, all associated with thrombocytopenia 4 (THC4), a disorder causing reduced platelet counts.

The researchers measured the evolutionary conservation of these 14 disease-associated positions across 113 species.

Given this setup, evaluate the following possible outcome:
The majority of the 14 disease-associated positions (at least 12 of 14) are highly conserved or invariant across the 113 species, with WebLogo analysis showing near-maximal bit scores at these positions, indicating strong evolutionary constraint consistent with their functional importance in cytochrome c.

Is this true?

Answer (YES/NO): NO